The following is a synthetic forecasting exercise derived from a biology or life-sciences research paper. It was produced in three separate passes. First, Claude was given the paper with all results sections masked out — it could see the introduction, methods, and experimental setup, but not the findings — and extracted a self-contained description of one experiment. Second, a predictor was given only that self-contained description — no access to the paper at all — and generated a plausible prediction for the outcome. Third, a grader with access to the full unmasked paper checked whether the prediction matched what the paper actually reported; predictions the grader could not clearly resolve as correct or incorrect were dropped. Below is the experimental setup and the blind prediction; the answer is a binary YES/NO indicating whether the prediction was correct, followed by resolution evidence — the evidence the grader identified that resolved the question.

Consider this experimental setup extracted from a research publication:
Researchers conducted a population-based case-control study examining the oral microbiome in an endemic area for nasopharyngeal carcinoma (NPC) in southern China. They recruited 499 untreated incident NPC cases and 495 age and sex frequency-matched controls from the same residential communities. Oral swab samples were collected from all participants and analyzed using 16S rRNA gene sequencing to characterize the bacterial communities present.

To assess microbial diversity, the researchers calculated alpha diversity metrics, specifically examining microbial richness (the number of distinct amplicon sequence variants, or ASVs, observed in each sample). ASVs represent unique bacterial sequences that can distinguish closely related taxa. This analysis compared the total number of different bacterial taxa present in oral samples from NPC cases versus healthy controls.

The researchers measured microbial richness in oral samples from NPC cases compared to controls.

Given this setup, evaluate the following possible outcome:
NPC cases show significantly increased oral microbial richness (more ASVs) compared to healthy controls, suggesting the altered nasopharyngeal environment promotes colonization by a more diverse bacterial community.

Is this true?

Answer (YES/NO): NO